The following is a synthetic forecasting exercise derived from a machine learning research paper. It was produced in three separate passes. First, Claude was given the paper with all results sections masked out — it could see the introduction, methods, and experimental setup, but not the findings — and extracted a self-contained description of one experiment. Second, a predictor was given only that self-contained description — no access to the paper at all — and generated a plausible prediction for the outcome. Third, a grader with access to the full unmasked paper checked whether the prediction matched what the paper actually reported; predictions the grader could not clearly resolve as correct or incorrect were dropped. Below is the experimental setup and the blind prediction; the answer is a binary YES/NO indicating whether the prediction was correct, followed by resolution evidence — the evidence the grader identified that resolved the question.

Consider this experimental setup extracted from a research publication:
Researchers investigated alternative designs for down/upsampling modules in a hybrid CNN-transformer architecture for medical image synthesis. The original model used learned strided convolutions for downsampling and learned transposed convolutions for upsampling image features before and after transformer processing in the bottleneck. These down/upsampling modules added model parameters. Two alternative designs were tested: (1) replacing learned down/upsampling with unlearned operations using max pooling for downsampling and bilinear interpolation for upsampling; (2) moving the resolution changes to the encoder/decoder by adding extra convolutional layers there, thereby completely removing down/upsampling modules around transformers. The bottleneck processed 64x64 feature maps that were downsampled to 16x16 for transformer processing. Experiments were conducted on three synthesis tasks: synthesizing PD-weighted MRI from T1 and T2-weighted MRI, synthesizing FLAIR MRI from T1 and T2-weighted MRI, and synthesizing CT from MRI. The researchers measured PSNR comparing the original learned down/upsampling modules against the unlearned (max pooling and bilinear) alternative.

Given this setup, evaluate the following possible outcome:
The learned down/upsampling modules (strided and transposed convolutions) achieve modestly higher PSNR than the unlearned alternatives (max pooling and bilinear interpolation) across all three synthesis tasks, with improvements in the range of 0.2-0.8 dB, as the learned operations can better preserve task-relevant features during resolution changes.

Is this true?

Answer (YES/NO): NO